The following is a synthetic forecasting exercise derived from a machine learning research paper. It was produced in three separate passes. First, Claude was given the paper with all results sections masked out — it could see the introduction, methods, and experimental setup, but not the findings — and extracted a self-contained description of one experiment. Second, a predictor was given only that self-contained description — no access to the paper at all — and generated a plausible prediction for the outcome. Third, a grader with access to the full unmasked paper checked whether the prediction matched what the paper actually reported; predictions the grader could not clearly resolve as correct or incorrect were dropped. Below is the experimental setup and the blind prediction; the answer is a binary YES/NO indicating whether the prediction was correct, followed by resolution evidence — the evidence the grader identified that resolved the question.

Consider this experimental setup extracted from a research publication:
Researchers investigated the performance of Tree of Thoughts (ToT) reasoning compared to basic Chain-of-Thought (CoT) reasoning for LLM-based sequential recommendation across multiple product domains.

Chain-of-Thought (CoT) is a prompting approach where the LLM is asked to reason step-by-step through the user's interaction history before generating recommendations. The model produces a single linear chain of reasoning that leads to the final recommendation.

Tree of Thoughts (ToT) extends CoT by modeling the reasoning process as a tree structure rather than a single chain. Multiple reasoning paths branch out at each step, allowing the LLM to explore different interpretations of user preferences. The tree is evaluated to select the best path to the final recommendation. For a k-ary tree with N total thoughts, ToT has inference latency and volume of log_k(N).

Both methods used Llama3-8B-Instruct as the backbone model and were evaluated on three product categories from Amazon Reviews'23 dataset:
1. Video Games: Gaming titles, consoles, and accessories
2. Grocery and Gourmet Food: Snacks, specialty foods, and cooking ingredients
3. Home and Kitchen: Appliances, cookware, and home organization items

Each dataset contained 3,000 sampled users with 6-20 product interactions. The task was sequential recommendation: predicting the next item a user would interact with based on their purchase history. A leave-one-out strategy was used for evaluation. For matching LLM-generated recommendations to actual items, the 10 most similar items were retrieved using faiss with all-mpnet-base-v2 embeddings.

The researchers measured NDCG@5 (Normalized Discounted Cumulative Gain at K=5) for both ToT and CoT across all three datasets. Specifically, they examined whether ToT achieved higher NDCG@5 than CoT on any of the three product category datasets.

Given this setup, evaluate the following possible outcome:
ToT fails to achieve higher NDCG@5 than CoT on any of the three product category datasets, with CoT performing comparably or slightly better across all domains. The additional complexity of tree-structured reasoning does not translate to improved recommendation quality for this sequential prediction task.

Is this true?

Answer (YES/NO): NO